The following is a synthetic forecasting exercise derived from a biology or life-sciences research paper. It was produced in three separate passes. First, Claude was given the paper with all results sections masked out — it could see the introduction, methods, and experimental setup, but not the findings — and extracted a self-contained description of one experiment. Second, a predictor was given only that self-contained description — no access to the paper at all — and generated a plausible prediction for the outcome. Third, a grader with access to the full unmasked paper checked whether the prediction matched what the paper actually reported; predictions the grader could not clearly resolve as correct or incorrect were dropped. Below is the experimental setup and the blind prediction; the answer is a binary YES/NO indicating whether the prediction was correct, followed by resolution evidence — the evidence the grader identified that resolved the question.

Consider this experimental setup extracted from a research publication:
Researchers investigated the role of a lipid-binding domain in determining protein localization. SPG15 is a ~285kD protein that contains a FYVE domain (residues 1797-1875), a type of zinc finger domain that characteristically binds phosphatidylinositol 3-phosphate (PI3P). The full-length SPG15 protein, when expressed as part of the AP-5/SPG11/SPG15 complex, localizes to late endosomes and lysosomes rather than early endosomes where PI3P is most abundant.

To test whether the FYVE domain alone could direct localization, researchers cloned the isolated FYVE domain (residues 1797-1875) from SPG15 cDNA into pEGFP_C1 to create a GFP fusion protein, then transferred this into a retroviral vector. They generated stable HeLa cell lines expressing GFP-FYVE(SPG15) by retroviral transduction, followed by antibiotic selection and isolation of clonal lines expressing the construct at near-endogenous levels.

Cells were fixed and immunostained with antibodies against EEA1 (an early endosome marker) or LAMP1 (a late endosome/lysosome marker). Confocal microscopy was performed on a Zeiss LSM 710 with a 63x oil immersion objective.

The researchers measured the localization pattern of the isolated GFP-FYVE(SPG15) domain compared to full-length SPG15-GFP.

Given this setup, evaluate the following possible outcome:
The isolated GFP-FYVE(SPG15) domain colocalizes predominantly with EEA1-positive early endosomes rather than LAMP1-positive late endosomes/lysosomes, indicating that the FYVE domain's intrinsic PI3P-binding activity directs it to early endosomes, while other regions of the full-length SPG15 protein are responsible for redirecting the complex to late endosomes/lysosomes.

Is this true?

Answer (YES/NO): YES